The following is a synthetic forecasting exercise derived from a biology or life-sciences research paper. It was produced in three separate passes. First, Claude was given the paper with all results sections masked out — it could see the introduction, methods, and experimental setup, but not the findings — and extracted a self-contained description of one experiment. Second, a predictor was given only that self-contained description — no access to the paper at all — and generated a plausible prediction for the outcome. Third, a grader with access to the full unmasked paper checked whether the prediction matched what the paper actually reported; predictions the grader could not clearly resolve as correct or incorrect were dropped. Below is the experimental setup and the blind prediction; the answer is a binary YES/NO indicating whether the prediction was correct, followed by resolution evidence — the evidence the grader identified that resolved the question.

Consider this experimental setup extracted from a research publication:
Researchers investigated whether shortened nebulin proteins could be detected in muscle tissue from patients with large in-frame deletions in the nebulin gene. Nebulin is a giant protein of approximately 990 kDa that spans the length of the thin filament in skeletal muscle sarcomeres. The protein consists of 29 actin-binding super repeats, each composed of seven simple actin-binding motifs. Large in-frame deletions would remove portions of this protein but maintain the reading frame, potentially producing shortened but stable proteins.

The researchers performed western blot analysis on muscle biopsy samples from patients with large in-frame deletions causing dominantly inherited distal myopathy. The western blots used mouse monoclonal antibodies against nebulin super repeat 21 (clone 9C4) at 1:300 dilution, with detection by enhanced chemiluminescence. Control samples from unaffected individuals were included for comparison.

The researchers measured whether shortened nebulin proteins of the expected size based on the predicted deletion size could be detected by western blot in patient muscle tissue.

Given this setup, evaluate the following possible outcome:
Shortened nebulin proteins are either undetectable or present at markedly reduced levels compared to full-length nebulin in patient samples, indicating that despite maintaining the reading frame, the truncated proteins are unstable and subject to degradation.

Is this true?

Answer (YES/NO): NO